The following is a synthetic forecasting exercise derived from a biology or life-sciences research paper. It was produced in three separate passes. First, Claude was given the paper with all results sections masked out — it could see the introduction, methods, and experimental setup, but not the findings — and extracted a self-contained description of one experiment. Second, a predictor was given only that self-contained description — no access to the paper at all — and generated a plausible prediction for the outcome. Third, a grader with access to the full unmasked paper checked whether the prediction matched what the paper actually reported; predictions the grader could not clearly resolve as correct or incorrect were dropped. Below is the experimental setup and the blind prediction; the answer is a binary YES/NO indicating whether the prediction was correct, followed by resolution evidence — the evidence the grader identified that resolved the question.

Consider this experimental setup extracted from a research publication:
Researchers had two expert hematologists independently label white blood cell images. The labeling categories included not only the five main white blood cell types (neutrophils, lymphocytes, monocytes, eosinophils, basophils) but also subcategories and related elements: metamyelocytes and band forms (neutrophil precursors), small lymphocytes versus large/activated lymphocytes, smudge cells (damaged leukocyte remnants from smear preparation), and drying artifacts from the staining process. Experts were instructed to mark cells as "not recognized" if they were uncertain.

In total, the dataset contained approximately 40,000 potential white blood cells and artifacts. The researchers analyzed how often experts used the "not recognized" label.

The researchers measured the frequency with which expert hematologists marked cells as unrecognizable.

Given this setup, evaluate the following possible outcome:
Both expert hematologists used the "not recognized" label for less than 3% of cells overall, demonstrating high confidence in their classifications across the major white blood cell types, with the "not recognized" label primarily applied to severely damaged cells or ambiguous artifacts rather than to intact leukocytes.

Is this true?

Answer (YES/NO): NO